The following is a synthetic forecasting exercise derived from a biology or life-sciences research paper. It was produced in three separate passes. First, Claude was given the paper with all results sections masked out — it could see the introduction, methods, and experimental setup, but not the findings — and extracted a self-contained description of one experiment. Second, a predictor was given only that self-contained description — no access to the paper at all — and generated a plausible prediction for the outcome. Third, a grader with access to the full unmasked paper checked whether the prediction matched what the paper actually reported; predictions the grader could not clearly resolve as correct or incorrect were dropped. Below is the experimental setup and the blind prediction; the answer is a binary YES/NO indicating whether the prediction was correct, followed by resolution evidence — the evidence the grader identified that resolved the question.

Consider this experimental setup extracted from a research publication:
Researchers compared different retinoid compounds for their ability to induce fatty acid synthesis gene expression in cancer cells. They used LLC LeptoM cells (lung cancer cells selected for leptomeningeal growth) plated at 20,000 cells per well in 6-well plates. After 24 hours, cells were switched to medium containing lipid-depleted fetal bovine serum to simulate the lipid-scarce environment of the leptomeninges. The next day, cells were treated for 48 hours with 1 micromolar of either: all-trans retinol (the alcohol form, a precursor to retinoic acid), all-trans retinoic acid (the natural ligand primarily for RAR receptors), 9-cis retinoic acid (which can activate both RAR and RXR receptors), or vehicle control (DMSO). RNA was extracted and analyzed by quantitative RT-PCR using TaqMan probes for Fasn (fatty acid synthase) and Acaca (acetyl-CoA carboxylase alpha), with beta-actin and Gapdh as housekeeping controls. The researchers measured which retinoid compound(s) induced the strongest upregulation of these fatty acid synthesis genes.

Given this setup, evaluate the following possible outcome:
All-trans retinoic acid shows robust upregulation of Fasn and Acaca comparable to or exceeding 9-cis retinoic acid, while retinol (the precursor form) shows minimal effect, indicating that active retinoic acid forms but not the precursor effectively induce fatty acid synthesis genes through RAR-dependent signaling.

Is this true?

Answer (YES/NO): NO